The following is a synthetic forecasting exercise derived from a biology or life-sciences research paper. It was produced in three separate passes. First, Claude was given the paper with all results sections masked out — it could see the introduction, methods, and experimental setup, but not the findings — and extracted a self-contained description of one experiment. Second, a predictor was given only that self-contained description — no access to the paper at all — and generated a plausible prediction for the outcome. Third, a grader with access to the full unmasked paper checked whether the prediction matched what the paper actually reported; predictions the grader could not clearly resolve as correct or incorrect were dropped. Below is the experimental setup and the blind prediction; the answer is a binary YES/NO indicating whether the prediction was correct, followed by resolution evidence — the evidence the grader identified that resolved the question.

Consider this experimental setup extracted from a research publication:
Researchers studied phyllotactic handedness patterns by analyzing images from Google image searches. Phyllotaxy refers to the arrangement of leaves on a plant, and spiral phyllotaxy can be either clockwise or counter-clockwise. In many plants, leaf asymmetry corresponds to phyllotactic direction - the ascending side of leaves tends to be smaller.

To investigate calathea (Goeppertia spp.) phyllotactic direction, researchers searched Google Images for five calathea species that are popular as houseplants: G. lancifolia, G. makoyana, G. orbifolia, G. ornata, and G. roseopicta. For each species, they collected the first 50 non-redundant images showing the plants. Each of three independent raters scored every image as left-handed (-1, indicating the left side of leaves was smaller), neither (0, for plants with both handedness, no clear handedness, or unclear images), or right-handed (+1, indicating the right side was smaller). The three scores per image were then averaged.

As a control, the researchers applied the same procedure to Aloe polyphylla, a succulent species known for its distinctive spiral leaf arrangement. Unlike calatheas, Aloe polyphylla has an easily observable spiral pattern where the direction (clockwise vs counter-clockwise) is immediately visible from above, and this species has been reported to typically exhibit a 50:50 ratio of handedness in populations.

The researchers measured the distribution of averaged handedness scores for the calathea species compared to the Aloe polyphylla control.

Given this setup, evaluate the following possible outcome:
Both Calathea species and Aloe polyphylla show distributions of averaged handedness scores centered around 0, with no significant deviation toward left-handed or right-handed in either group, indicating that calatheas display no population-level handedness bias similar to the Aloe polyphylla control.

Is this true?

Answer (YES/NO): NO